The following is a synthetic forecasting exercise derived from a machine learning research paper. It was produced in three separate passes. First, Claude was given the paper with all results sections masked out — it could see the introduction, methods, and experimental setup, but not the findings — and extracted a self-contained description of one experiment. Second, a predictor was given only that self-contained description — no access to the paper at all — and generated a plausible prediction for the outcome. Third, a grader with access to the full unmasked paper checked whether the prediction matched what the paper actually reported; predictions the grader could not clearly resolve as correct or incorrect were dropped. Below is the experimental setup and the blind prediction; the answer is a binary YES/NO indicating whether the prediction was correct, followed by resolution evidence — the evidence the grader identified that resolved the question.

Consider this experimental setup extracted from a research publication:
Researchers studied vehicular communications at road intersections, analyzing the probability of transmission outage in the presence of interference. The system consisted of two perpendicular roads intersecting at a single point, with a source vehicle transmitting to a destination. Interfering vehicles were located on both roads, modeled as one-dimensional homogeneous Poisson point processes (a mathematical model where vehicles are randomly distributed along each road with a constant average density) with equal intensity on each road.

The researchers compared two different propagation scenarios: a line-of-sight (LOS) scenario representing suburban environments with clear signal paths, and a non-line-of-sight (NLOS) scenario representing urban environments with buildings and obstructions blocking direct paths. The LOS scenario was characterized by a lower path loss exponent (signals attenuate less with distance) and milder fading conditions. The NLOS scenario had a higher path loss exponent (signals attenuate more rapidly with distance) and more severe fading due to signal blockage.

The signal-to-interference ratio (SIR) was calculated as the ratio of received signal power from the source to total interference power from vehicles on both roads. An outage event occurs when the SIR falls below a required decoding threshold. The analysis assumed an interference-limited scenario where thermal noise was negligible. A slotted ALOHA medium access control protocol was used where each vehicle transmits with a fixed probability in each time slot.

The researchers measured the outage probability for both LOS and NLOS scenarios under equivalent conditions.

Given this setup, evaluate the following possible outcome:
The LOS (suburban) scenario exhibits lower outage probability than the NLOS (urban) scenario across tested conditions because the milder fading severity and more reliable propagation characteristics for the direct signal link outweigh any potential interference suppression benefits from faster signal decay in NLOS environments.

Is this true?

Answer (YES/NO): NO